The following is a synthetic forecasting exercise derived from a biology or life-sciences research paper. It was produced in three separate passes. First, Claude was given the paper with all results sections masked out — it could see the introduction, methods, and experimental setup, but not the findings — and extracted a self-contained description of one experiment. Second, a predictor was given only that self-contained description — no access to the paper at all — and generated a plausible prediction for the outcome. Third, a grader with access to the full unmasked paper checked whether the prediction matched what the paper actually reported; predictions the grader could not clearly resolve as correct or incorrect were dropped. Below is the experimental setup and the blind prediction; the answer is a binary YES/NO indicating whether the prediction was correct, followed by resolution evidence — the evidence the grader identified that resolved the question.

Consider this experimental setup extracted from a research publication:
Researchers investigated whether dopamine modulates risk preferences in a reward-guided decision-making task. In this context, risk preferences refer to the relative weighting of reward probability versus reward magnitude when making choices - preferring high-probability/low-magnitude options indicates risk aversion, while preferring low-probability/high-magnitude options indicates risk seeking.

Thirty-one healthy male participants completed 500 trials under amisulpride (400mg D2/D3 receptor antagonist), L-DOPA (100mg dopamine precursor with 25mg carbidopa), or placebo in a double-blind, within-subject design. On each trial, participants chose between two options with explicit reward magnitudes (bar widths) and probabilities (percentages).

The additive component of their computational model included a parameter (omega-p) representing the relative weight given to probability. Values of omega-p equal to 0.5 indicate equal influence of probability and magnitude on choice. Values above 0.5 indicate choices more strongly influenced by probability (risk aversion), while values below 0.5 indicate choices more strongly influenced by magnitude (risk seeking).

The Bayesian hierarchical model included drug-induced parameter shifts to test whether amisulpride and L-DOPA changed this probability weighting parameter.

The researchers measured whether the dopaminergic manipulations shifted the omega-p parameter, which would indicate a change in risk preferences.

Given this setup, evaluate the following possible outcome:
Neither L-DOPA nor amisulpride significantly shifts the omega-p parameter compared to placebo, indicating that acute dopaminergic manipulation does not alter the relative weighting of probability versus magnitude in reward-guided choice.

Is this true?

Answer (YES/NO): YES